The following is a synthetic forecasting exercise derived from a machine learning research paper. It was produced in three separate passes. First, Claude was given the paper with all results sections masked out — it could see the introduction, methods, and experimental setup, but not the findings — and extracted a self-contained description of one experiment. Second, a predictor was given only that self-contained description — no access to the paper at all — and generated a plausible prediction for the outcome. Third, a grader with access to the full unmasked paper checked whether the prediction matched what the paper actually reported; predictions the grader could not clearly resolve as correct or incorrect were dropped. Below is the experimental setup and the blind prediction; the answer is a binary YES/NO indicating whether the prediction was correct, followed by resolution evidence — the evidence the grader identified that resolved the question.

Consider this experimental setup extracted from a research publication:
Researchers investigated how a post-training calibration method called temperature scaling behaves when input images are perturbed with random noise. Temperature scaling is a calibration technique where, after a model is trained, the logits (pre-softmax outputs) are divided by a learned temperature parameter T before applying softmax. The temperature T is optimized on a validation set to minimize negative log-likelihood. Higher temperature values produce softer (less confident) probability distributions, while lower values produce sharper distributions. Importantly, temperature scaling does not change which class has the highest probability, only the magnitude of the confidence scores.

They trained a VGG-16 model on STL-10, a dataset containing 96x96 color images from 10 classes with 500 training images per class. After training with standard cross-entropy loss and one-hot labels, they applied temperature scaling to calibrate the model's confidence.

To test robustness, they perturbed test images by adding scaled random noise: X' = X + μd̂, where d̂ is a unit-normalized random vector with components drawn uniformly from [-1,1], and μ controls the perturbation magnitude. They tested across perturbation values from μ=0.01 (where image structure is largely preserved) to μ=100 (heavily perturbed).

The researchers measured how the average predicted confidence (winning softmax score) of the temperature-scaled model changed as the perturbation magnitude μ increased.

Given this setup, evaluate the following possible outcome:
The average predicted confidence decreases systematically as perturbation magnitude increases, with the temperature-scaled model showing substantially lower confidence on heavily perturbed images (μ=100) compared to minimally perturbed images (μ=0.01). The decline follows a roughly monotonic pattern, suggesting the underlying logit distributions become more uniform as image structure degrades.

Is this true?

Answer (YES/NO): YES